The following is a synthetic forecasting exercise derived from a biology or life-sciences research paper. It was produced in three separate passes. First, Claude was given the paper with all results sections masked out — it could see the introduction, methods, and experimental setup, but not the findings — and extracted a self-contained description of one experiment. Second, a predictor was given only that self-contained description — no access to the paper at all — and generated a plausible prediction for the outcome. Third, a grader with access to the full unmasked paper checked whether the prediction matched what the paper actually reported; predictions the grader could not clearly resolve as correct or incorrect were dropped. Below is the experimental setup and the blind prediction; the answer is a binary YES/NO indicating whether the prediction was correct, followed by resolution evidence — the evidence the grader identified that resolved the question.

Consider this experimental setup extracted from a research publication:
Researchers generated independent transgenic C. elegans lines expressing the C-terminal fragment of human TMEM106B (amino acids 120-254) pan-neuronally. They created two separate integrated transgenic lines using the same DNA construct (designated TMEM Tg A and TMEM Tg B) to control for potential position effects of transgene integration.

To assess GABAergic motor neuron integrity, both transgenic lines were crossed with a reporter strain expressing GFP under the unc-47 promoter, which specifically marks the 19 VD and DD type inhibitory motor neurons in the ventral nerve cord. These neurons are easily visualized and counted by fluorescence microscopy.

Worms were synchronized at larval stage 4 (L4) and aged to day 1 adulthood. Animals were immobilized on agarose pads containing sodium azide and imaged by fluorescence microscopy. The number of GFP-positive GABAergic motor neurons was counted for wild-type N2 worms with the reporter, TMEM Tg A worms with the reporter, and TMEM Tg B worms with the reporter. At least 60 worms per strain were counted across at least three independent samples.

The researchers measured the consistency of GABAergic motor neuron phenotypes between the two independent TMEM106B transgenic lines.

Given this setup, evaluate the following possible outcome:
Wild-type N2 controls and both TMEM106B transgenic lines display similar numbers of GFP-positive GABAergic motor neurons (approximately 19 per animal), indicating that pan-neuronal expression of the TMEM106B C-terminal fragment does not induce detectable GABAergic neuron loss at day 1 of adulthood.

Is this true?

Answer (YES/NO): NO